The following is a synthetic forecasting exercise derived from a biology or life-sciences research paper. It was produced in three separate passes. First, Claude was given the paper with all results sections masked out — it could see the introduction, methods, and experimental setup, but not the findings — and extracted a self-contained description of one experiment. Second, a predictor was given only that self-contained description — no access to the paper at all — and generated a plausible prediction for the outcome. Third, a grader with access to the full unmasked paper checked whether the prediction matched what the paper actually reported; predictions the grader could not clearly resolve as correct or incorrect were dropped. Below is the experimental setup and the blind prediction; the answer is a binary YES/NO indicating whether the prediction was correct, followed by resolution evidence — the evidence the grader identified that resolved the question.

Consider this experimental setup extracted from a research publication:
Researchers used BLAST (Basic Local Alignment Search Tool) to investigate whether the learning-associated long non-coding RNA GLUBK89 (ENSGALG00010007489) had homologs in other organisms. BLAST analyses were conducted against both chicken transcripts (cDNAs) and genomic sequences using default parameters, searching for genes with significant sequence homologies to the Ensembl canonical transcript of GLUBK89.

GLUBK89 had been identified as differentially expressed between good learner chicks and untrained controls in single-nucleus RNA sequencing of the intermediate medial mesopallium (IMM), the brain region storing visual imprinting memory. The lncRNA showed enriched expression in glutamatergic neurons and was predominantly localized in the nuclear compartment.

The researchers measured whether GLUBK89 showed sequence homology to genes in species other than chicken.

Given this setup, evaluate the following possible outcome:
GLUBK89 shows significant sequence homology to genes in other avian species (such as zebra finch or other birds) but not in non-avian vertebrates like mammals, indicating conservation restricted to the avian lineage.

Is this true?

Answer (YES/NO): YES